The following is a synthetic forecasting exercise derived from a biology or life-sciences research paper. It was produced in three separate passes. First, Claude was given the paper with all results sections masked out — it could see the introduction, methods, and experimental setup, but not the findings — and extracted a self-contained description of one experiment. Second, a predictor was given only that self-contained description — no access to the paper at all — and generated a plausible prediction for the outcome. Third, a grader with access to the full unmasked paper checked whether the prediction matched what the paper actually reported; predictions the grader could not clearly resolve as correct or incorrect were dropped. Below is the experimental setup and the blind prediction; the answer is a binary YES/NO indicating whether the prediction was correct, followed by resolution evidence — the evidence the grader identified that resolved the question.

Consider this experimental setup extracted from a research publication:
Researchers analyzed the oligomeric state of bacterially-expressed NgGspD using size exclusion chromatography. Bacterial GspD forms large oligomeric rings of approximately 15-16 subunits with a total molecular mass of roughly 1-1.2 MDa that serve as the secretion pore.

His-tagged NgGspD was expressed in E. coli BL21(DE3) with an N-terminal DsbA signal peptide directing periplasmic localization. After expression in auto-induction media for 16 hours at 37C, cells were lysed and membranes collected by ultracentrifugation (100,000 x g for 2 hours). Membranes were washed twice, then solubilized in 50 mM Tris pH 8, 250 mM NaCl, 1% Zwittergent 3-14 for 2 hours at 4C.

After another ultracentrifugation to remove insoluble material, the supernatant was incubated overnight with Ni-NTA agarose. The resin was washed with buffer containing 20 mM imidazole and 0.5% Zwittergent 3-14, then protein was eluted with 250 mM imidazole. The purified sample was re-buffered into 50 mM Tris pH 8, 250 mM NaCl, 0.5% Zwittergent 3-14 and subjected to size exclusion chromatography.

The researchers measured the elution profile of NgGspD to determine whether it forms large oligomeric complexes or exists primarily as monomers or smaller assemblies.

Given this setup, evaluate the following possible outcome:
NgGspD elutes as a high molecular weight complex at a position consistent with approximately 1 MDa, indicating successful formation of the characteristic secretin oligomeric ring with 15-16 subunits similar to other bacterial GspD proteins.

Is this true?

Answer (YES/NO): NO